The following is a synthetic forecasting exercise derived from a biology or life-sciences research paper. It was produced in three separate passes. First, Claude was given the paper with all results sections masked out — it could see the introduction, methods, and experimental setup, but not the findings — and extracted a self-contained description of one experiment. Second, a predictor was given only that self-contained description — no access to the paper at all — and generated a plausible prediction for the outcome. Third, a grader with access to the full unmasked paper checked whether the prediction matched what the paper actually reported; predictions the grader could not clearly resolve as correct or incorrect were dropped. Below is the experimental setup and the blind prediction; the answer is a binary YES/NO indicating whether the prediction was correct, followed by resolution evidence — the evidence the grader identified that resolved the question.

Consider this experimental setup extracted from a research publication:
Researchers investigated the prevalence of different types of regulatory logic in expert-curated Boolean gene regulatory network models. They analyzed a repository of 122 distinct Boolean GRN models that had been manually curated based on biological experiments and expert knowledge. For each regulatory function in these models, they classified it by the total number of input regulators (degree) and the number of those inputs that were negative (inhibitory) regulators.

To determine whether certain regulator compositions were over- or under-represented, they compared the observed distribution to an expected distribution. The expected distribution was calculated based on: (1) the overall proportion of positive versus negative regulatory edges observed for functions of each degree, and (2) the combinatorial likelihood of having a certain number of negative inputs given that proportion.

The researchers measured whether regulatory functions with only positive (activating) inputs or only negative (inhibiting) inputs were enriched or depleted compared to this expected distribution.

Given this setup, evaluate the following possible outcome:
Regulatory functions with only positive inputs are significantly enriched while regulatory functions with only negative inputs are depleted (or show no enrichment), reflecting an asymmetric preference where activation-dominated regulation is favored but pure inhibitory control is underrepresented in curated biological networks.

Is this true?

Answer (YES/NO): NO